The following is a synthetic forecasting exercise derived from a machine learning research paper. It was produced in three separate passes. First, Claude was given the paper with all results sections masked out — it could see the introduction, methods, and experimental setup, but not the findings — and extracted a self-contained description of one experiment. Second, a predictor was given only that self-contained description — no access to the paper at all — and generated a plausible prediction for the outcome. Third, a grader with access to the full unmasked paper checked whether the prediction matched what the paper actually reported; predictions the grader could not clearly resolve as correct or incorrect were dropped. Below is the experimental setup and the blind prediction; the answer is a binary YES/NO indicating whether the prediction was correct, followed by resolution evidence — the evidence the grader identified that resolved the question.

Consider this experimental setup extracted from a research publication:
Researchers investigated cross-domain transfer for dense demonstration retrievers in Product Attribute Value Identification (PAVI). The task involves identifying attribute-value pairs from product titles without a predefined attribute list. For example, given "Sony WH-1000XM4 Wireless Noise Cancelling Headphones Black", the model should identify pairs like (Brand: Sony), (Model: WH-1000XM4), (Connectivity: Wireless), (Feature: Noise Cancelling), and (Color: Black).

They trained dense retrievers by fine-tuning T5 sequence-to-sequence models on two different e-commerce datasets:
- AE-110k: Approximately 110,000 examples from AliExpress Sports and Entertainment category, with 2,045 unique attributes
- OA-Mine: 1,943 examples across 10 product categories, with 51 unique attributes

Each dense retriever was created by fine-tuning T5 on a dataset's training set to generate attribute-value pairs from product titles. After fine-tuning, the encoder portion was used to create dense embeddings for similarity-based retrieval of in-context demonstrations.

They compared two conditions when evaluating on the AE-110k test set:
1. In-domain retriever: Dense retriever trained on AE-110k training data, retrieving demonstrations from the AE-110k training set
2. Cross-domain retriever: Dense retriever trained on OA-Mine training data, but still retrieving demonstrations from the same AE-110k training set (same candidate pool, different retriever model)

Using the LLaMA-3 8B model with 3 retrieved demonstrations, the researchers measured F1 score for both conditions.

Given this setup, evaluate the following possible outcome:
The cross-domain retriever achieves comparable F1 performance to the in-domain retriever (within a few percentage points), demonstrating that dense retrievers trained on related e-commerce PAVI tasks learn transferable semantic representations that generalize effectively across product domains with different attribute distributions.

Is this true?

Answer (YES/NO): YES